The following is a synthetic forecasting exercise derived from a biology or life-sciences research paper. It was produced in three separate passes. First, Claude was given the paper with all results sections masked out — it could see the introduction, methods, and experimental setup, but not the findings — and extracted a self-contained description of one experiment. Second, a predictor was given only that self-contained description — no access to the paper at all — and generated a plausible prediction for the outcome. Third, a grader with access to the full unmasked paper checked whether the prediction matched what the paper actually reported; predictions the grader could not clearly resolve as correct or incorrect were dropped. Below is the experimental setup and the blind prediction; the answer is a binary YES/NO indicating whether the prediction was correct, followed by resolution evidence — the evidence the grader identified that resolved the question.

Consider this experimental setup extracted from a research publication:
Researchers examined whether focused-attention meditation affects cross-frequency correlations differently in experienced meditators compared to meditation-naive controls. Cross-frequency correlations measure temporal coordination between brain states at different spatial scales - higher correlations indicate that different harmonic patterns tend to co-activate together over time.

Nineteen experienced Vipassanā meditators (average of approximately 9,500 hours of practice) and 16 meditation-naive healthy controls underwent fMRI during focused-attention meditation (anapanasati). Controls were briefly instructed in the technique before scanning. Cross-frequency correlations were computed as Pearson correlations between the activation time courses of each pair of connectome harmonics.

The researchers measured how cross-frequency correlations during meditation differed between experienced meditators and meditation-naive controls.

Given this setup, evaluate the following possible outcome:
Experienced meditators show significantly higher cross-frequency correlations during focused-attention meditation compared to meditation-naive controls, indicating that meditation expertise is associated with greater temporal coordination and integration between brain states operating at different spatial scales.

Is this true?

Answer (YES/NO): NO